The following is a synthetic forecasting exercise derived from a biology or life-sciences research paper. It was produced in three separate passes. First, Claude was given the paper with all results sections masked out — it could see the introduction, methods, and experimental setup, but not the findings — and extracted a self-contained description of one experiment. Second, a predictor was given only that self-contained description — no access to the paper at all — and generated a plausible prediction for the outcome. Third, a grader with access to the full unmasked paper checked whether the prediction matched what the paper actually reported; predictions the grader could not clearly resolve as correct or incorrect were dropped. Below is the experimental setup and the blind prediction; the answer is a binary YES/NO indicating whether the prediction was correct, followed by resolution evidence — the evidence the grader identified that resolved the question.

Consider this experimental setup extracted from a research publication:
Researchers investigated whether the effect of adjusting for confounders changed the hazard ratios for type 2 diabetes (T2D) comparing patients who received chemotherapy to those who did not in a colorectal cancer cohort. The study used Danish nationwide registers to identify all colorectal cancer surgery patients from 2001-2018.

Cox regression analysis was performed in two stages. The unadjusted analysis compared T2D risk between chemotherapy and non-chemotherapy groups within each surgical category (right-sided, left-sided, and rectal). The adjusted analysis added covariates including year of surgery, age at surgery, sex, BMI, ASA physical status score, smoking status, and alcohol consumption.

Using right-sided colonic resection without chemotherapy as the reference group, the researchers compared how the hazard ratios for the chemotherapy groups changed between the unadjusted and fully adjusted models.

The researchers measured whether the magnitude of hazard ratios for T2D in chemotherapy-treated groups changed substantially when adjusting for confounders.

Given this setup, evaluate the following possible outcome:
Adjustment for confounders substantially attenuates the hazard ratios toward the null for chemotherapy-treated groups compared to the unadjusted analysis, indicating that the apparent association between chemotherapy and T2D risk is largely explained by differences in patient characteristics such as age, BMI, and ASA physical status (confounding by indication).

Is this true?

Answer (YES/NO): NO